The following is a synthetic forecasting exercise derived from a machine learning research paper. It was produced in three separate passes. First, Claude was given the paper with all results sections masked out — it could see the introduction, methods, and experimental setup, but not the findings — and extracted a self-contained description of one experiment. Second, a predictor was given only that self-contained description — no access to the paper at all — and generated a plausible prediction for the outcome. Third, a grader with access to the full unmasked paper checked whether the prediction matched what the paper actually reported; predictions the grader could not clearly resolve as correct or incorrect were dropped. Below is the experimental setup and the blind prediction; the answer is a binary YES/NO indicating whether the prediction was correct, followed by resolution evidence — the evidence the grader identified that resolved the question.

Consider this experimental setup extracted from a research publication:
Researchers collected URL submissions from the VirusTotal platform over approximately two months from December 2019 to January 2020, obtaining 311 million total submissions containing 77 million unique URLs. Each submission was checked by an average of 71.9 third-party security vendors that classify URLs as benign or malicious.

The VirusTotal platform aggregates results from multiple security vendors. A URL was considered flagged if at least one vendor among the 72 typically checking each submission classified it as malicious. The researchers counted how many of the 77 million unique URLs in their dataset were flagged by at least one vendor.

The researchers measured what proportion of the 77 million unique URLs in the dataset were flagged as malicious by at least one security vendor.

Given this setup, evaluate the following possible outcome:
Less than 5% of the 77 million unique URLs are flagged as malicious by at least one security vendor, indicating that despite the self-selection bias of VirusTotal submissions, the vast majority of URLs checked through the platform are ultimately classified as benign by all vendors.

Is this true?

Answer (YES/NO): NO